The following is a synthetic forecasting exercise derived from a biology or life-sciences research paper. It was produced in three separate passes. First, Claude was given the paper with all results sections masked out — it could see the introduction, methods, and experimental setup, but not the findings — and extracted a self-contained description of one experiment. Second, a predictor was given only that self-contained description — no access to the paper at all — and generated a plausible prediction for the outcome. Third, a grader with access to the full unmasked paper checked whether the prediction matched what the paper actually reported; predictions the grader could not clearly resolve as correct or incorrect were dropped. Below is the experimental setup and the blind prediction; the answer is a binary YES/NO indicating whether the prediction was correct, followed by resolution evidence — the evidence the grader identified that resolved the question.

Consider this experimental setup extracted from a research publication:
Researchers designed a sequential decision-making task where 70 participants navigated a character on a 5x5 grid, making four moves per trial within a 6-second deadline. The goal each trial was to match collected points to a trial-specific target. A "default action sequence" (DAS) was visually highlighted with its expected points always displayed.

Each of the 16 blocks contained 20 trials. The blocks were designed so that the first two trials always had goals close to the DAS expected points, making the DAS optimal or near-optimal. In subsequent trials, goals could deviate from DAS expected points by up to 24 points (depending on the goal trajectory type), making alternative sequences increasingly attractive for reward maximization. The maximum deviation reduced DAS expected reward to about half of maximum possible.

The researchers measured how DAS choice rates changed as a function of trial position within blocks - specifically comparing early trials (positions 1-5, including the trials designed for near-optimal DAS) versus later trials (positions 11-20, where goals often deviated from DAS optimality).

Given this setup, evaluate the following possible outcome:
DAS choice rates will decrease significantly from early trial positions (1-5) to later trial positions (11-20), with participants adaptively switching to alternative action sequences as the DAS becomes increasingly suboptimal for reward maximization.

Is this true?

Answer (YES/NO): YES